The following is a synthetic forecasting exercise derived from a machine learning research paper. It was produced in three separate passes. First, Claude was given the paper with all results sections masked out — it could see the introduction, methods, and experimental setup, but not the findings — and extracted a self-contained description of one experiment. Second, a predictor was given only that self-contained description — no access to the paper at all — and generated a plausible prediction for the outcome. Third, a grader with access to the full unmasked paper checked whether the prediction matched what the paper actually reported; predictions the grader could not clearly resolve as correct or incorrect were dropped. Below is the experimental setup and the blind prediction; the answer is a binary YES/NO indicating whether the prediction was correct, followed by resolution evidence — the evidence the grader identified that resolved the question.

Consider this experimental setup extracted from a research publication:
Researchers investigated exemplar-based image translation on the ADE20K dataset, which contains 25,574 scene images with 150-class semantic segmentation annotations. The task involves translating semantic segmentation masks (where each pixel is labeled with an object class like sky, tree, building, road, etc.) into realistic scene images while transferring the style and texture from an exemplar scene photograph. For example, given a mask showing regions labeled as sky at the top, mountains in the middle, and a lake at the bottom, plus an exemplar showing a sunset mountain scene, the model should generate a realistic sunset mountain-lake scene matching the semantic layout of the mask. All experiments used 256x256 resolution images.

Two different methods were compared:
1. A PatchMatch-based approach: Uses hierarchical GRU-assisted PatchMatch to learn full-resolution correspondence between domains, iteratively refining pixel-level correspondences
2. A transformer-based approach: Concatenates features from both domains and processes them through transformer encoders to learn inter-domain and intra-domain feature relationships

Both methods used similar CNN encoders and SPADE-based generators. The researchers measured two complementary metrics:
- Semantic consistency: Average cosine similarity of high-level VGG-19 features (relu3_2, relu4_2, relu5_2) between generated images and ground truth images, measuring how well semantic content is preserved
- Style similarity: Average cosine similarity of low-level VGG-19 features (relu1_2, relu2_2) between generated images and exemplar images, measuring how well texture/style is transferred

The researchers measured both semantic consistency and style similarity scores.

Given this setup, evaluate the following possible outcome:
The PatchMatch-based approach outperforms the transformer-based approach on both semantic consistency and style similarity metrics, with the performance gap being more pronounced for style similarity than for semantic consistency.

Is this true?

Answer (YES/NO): NO